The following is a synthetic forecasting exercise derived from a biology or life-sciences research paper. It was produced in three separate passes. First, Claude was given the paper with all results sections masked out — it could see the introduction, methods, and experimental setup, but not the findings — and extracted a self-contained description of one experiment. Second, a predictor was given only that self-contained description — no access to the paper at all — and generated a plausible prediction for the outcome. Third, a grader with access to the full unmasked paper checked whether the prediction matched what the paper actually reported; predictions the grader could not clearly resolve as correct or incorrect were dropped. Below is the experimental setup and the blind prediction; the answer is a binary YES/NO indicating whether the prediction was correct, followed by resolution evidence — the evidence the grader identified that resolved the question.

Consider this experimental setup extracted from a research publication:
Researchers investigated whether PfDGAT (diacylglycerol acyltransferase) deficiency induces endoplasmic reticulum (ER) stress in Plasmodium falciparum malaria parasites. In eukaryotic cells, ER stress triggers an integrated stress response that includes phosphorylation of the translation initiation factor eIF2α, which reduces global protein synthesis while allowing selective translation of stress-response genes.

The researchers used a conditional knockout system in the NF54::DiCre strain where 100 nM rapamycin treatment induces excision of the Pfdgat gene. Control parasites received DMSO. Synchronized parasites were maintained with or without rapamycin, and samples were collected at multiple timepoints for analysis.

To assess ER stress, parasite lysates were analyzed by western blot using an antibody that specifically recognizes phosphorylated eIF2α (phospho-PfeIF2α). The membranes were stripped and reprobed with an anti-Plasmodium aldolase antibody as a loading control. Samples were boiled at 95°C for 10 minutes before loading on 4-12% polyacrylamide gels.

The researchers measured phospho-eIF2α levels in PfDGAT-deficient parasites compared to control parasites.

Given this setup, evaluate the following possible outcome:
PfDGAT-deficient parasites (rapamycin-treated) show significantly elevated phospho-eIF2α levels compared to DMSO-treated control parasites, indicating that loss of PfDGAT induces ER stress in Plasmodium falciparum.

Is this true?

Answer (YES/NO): YES